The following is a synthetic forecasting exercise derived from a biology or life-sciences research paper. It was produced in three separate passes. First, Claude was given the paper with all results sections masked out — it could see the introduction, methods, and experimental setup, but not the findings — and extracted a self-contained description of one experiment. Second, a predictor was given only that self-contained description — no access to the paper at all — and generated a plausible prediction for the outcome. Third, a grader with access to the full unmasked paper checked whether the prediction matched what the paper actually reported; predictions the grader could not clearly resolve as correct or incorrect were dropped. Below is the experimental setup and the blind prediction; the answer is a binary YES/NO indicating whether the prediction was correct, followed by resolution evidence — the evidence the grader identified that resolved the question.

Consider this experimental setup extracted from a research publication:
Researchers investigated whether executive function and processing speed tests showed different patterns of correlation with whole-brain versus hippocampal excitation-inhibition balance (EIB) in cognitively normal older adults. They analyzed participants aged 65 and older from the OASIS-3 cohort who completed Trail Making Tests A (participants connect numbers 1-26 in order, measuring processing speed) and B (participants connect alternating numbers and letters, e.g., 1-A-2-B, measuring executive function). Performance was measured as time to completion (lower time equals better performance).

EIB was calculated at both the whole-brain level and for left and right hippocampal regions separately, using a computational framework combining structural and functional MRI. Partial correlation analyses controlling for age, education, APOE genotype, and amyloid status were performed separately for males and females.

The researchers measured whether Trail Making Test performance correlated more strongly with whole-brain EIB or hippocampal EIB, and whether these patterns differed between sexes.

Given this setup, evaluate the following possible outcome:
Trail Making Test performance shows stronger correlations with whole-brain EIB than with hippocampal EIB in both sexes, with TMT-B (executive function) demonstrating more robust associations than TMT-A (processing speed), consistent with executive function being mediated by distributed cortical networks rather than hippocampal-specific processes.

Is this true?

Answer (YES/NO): NO